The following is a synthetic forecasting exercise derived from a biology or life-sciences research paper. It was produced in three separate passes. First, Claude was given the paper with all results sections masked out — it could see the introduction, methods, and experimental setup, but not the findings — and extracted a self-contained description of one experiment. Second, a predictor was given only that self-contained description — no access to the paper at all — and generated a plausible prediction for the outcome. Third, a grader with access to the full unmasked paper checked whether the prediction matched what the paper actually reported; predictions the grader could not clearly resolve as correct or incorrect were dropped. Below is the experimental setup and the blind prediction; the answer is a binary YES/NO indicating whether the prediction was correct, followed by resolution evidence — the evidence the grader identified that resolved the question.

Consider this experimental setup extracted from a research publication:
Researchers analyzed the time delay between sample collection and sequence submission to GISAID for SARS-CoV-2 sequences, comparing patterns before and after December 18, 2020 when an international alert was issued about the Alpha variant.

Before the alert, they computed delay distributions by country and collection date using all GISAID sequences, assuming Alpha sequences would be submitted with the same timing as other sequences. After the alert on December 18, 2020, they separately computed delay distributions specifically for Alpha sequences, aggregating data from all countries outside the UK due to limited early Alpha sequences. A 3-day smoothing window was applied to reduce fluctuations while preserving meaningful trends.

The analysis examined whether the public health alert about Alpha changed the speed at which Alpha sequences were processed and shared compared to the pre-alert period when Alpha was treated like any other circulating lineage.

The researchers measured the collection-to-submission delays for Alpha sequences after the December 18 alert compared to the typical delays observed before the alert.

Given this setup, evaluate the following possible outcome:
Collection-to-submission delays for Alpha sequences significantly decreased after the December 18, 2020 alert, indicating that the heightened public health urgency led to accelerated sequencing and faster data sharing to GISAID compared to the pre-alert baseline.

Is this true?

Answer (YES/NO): YES